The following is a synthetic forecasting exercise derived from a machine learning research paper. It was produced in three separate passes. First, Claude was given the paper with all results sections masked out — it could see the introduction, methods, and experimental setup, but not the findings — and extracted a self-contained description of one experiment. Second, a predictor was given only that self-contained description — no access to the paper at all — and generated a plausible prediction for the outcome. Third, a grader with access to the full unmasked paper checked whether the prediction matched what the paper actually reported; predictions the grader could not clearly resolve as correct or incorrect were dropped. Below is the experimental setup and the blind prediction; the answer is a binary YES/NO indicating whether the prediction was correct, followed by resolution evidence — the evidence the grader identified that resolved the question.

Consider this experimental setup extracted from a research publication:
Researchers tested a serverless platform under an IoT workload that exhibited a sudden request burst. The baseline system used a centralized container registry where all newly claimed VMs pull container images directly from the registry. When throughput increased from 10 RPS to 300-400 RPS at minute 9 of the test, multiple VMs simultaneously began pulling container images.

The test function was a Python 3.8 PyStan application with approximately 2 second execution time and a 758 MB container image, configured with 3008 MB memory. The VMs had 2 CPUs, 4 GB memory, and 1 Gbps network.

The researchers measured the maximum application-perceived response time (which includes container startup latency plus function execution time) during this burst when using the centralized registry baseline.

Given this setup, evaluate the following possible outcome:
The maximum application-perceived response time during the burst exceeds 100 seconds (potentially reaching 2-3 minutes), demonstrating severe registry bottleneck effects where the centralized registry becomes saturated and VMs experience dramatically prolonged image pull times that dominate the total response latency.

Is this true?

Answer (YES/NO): NO